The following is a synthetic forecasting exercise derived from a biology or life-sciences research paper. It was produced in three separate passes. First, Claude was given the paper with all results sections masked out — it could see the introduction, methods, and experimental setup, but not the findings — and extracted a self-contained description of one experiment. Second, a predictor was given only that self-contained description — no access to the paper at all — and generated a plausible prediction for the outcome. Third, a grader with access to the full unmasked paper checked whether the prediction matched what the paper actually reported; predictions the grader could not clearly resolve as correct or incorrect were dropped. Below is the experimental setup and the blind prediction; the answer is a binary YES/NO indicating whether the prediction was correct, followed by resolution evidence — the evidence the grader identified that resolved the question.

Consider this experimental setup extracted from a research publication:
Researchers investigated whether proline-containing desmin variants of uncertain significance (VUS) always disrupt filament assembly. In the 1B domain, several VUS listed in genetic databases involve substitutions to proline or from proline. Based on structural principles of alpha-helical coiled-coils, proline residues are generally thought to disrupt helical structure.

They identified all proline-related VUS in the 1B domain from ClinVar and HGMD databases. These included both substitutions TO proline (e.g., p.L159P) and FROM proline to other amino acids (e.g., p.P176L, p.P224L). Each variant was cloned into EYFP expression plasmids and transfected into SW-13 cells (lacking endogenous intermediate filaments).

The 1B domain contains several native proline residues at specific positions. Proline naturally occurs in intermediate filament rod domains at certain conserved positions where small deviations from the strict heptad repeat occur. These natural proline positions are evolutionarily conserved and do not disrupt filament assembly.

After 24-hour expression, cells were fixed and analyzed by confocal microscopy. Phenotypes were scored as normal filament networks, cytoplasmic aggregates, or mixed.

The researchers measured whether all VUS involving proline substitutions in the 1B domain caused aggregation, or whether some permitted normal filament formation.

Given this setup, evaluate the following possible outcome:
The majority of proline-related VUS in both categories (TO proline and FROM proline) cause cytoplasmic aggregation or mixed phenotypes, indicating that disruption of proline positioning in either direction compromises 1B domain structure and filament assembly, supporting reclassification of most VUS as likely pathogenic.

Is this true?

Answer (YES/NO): NO